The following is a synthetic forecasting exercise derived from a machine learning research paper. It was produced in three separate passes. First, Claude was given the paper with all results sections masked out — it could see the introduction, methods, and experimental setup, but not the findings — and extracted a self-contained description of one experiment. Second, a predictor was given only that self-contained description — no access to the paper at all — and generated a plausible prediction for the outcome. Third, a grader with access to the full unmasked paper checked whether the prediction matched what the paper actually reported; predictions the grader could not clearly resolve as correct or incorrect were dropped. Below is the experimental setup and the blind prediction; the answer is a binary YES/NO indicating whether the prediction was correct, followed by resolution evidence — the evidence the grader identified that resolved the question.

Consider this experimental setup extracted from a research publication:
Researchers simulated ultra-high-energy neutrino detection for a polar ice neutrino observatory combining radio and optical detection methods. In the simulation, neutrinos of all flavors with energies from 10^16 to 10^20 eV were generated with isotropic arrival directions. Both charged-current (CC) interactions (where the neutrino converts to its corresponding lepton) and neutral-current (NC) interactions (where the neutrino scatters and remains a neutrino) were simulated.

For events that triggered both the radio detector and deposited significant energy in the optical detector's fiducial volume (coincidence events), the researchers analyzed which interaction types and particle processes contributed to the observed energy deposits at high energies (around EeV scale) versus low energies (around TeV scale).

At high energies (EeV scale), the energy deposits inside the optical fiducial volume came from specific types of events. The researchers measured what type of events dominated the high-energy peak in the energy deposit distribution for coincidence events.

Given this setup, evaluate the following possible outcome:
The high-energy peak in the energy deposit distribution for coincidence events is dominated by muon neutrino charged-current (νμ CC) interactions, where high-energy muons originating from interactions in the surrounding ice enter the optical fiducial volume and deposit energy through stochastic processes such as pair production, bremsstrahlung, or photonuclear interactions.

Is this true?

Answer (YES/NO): NO